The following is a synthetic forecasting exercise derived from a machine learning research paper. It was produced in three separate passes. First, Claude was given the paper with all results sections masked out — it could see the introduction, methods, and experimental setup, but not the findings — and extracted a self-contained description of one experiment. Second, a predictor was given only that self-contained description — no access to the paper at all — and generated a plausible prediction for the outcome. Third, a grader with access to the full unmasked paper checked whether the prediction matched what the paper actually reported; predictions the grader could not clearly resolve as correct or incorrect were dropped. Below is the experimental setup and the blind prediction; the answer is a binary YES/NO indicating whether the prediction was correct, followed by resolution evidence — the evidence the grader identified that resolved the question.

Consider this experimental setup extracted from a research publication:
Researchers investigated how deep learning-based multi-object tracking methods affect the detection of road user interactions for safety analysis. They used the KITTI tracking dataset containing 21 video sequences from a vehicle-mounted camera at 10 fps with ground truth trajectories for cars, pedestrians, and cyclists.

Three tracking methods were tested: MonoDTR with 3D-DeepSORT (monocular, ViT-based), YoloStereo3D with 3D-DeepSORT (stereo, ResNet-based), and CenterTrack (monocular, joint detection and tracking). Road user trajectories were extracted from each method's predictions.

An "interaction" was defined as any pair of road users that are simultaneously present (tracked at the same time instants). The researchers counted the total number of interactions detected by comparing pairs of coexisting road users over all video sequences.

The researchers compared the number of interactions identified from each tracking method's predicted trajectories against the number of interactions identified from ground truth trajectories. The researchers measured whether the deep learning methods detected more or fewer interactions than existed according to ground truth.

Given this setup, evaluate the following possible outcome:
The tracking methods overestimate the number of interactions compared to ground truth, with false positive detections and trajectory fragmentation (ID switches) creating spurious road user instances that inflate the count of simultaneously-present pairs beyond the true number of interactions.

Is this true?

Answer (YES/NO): YES